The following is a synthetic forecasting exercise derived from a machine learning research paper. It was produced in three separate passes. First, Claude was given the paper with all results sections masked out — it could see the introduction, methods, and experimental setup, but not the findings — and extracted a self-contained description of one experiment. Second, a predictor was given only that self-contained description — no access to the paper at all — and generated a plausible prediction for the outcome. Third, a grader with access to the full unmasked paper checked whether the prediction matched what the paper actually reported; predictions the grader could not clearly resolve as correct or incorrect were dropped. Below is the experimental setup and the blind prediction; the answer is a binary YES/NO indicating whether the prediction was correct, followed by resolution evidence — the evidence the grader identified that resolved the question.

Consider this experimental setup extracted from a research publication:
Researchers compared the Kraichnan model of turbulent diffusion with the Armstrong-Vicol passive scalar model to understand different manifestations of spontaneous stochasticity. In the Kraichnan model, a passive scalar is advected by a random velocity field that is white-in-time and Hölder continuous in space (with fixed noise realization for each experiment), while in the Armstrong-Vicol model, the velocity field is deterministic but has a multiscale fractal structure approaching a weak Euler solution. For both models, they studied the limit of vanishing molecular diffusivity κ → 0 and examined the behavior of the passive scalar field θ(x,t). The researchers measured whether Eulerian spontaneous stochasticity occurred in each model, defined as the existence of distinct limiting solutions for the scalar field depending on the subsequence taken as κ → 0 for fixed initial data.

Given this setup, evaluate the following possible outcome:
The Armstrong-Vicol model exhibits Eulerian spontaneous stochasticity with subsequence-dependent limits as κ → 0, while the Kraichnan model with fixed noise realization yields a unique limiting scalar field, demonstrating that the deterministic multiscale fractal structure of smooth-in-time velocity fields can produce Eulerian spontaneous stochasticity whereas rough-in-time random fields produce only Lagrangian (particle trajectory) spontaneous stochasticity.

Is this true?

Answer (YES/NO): YES